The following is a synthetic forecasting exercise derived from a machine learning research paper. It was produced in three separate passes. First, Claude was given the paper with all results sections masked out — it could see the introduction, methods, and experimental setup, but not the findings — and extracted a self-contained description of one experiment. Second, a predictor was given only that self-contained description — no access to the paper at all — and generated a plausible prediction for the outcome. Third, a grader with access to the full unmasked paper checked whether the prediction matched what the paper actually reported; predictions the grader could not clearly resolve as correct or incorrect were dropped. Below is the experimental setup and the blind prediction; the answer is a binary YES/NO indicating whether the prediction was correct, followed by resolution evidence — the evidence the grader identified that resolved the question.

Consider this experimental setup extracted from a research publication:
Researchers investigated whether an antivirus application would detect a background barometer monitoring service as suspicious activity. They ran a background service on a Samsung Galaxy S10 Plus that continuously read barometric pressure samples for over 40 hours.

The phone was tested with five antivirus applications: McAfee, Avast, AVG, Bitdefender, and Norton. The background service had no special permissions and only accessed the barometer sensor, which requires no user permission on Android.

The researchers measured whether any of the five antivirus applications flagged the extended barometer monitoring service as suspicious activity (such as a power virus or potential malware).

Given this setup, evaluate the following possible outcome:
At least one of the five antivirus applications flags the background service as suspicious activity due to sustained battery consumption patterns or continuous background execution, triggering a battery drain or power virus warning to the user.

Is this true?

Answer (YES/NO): NO